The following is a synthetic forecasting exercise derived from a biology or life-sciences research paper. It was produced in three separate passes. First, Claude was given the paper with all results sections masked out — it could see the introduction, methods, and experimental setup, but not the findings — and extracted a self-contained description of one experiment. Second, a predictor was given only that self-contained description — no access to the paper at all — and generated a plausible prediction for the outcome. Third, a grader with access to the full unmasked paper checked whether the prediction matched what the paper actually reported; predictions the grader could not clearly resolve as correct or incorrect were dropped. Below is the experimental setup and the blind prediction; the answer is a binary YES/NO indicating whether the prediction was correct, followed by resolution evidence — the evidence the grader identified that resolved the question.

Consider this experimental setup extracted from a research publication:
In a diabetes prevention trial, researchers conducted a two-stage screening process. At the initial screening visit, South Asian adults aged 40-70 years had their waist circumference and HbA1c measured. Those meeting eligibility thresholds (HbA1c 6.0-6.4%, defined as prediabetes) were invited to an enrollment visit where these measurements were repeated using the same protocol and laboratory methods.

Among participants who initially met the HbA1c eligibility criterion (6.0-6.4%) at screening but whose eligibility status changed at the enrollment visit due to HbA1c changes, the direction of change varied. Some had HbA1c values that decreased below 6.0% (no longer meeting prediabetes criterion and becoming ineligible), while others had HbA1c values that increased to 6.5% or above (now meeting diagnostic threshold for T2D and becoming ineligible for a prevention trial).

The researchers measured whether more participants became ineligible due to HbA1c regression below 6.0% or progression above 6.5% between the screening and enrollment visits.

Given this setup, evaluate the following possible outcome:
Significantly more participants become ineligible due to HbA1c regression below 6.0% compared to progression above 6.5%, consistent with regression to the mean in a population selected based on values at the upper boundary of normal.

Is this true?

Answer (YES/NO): YES